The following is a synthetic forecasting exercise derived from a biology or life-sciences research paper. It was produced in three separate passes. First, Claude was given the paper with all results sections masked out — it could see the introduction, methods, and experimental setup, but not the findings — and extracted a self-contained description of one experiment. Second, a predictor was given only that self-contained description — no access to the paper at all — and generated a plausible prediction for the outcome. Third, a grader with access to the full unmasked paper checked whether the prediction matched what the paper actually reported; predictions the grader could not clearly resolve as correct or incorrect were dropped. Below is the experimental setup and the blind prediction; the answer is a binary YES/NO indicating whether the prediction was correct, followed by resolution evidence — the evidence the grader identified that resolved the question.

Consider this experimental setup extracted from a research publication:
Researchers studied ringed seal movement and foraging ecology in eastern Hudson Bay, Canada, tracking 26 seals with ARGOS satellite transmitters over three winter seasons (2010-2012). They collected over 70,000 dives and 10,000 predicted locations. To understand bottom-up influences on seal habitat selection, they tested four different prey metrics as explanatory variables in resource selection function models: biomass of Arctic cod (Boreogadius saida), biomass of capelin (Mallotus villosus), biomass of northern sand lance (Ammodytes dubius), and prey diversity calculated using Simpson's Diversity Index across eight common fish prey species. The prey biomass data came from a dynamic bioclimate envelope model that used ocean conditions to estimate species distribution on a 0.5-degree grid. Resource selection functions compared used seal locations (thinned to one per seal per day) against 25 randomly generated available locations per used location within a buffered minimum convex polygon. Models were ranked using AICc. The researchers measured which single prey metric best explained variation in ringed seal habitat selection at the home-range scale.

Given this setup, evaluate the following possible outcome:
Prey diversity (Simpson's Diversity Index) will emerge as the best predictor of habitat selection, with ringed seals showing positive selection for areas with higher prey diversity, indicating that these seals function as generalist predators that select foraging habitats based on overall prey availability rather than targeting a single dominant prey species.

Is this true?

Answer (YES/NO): NO